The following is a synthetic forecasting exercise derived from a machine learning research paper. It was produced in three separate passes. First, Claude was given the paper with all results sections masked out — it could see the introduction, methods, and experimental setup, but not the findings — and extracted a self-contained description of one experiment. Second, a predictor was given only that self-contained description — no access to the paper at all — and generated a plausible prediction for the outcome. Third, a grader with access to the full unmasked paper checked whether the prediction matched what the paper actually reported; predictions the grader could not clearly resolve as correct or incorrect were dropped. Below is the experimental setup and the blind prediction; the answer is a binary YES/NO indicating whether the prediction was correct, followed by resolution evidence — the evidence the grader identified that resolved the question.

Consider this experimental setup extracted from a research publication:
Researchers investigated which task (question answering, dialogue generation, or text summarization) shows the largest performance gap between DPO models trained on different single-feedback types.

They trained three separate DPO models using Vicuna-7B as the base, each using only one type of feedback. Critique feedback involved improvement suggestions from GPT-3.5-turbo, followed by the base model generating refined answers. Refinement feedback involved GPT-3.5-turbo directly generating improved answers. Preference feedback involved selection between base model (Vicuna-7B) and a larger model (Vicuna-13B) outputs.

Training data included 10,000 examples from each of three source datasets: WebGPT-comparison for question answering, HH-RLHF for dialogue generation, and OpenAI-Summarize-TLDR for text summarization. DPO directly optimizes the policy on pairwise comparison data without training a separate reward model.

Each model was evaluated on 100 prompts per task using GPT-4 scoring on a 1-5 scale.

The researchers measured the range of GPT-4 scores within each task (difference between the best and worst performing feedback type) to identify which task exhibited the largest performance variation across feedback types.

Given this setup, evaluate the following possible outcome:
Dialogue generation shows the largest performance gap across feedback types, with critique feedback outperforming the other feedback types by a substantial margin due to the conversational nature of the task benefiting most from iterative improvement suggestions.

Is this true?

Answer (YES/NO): NO